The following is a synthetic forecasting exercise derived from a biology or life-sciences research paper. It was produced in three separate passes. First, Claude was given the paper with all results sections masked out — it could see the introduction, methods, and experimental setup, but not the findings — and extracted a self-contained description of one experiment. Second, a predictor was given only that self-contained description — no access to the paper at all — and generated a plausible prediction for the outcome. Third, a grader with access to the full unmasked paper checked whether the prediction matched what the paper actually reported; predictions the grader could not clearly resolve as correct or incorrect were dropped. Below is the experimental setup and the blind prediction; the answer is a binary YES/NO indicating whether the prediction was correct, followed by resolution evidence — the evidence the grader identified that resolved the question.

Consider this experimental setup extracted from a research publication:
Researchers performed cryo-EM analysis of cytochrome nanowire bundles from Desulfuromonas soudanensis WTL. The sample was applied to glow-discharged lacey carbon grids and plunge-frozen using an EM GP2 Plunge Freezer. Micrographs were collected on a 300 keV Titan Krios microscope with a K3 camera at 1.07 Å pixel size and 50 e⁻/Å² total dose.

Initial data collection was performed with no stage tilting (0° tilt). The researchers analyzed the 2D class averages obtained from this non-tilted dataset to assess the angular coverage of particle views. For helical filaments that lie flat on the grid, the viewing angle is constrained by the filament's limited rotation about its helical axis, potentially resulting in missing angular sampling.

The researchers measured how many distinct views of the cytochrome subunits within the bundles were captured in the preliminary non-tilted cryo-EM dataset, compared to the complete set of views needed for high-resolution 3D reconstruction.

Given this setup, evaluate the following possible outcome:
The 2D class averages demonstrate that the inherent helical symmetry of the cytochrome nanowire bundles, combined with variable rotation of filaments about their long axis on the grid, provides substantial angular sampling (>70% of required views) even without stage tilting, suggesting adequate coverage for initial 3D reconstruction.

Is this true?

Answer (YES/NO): NO